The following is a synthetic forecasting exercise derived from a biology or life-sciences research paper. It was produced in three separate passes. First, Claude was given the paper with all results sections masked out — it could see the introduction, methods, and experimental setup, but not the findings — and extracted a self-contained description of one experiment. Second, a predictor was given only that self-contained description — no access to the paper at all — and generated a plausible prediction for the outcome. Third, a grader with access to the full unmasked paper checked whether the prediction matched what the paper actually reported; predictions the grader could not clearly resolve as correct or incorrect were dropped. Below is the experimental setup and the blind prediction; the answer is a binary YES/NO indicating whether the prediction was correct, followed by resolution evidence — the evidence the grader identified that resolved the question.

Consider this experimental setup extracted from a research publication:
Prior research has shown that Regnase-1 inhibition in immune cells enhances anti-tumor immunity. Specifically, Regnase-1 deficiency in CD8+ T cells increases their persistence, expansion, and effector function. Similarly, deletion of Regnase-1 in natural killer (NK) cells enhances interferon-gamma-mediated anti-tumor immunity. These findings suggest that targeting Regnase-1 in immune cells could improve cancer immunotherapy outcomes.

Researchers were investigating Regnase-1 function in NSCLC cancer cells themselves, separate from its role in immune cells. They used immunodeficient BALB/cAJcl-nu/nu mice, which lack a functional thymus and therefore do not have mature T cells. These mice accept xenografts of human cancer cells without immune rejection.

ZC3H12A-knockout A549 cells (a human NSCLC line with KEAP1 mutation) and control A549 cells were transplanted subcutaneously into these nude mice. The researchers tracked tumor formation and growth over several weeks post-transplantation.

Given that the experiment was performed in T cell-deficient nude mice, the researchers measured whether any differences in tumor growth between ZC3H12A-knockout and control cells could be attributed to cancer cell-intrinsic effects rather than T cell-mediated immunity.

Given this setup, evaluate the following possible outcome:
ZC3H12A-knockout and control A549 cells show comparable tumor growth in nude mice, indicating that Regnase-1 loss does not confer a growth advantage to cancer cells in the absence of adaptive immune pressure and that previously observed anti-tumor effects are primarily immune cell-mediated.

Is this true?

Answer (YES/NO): NO